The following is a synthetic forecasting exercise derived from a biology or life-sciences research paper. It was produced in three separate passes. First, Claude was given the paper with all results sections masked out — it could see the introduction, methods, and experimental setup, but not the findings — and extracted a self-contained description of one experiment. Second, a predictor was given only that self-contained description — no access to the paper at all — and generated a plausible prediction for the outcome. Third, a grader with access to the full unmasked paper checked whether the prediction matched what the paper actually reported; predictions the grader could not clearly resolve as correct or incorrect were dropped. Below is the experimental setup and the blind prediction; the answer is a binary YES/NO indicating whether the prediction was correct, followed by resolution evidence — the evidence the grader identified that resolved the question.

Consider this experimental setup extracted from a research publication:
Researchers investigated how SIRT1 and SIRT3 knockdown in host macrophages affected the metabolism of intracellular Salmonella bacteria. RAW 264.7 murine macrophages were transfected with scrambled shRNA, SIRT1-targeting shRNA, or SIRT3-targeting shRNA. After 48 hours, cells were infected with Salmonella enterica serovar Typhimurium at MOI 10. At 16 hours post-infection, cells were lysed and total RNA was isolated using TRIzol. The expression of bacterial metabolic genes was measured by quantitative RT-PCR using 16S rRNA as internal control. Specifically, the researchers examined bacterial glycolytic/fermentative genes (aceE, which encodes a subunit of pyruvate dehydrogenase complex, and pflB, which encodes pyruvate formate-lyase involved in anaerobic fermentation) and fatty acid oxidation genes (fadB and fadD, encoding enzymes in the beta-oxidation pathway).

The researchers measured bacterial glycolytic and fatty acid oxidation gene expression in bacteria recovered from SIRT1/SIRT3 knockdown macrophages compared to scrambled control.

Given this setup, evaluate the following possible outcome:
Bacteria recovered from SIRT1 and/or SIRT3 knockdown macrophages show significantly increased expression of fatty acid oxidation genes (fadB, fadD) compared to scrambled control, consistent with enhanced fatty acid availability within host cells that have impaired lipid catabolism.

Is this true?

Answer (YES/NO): YES